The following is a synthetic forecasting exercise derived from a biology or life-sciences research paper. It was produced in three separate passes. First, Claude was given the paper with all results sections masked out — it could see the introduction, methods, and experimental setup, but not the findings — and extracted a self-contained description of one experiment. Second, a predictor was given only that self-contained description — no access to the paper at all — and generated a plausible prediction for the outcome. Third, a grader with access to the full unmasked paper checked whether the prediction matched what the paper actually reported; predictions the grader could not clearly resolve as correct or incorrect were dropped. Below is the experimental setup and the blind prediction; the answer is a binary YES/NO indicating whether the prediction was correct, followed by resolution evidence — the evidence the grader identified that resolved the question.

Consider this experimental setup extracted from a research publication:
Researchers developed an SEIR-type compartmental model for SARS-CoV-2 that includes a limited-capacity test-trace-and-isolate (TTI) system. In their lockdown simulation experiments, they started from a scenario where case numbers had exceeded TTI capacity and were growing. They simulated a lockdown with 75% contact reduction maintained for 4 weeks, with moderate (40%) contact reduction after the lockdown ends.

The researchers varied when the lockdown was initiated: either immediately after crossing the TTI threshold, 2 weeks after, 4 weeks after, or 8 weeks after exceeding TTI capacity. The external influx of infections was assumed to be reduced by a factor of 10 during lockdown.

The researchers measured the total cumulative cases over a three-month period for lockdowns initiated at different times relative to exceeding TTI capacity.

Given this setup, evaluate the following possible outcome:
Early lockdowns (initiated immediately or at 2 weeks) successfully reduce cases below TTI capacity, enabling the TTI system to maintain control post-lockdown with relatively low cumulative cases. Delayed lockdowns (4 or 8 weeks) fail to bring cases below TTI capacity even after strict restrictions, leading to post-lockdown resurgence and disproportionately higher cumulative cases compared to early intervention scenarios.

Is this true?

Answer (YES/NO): NO